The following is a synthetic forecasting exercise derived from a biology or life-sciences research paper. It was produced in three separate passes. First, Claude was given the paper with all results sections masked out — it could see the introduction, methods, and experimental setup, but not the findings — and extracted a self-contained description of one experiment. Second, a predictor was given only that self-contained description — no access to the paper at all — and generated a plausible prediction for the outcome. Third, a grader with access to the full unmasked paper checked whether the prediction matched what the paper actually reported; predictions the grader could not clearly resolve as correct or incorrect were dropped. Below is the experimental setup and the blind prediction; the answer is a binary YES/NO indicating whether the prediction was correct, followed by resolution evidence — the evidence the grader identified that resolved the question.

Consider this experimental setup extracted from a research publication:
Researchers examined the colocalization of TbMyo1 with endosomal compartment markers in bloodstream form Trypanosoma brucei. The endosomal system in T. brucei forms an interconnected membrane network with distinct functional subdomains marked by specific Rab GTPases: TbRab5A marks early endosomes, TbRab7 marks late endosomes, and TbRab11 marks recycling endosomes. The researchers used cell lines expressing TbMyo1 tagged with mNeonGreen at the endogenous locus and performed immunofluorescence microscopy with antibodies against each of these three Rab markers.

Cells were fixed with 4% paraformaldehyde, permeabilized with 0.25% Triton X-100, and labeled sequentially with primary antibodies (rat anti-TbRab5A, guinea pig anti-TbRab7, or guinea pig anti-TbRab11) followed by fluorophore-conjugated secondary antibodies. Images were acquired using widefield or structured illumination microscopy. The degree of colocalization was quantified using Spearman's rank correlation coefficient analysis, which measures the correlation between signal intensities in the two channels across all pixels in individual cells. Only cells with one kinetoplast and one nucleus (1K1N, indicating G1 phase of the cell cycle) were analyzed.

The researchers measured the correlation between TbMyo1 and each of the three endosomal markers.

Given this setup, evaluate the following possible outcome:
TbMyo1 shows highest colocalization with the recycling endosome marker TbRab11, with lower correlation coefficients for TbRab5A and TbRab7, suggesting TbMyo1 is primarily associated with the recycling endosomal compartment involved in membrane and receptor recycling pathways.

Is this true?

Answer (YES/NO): NO